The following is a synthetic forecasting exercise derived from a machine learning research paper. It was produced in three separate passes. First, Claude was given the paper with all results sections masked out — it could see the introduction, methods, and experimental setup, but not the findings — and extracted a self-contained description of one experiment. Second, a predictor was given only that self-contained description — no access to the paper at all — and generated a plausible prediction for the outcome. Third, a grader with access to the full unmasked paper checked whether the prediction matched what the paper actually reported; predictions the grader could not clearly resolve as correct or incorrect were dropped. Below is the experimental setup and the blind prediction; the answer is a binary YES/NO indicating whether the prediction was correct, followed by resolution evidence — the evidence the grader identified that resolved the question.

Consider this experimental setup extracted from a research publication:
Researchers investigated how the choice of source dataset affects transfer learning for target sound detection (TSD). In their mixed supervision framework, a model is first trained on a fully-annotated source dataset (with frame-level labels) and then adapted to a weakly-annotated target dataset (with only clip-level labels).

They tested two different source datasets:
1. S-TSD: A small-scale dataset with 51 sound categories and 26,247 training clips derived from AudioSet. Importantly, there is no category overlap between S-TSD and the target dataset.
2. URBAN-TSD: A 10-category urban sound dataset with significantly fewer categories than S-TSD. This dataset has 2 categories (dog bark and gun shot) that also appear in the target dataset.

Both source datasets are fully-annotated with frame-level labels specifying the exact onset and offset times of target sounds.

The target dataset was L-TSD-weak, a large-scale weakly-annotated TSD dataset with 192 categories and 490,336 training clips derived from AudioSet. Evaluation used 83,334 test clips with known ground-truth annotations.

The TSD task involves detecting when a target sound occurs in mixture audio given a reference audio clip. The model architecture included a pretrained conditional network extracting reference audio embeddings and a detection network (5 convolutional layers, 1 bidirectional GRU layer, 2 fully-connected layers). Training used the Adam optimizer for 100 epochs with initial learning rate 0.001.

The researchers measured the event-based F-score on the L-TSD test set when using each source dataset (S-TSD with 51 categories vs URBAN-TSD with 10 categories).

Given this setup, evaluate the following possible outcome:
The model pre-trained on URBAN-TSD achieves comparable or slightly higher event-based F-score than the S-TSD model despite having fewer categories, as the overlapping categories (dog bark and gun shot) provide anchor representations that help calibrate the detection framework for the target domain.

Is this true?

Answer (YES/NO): YES